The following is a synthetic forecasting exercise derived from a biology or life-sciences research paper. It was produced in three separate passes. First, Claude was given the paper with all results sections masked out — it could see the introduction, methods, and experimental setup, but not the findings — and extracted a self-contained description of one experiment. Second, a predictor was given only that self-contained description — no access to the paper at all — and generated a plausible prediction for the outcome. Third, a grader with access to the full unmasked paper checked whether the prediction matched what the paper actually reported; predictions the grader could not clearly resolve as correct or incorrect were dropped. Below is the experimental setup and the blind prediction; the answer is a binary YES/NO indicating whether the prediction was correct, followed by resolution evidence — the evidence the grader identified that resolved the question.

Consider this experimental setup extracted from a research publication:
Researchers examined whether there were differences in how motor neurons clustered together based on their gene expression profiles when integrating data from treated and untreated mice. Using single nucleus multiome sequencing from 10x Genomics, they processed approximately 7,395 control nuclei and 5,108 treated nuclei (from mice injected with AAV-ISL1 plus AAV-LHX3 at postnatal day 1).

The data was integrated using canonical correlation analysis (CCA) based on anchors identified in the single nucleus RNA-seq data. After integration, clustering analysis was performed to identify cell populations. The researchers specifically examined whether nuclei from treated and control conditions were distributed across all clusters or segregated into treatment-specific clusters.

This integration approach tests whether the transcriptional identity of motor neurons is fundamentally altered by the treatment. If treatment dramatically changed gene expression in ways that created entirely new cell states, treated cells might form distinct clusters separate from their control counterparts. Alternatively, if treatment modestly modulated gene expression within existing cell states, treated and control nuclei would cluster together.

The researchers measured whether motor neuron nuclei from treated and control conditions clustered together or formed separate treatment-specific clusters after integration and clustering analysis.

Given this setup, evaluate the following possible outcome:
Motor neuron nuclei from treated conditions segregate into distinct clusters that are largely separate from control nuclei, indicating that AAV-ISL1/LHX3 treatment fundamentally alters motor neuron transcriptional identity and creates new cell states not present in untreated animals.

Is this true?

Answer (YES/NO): NO